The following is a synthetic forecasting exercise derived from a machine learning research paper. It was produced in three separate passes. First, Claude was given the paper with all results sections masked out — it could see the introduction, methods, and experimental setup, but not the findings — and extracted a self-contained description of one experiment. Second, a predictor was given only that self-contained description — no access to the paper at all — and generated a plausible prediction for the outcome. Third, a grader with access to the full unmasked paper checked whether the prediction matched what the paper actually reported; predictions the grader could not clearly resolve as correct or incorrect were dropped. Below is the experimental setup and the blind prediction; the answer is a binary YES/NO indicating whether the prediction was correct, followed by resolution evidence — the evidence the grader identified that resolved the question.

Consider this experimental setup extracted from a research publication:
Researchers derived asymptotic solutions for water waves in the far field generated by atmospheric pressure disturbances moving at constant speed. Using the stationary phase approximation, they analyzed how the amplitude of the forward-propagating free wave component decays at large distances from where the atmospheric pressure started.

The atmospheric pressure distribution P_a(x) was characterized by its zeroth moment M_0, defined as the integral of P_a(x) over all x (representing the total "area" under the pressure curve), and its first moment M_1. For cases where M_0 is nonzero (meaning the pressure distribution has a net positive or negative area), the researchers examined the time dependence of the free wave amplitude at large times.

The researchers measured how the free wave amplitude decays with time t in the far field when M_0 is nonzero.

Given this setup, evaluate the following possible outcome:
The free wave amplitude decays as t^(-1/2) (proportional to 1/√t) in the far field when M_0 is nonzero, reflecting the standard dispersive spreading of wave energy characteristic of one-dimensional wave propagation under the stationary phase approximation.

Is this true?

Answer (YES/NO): NO